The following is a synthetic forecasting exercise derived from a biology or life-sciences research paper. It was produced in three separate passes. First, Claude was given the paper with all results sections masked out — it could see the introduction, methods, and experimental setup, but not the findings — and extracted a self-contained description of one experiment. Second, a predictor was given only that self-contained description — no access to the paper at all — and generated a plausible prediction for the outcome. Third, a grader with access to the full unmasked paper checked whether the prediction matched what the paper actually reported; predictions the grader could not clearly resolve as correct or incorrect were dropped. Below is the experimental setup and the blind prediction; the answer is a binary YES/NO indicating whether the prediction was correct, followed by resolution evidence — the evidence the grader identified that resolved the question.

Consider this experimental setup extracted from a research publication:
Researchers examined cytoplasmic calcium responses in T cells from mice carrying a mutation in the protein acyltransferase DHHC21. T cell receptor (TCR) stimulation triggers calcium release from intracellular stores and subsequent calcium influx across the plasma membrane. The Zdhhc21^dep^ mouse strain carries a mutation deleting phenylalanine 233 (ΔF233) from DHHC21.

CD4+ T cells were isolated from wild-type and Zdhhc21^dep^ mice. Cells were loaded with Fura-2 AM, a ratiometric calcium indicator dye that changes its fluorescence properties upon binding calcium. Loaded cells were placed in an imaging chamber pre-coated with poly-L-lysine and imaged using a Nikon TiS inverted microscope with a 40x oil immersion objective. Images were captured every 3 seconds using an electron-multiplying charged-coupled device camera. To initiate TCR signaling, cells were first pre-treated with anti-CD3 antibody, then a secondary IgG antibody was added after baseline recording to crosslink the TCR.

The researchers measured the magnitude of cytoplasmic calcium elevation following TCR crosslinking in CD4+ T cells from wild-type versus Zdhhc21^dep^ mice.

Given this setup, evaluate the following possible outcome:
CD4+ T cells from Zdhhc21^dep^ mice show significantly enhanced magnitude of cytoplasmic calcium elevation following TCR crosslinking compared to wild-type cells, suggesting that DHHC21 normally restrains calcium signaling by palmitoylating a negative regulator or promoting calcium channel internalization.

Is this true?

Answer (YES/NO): NO